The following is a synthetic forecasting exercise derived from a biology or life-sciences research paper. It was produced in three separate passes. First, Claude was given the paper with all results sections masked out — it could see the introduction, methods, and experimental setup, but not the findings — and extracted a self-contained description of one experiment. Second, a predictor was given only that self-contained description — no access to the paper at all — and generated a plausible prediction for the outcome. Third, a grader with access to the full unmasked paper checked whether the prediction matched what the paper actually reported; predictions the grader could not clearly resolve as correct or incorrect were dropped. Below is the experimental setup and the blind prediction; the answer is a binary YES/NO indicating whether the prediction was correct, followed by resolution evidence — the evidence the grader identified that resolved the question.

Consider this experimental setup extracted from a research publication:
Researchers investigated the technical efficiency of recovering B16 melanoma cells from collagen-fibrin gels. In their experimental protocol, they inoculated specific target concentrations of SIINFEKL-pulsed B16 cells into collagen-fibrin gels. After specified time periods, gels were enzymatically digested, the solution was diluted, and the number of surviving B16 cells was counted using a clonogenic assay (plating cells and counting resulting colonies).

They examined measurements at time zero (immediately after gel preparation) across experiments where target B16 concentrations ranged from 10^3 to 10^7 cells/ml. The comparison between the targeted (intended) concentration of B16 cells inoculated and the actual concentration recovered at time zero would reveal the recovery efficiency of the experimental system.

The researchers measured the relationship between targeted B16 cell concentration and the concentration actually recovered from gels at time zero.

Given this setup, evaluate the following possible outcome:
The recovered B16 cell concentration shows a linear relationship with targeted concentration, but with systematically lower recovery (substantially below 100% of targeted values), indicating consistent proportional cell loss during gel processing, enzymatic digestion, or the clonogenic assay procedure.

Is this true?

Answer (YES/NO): YES